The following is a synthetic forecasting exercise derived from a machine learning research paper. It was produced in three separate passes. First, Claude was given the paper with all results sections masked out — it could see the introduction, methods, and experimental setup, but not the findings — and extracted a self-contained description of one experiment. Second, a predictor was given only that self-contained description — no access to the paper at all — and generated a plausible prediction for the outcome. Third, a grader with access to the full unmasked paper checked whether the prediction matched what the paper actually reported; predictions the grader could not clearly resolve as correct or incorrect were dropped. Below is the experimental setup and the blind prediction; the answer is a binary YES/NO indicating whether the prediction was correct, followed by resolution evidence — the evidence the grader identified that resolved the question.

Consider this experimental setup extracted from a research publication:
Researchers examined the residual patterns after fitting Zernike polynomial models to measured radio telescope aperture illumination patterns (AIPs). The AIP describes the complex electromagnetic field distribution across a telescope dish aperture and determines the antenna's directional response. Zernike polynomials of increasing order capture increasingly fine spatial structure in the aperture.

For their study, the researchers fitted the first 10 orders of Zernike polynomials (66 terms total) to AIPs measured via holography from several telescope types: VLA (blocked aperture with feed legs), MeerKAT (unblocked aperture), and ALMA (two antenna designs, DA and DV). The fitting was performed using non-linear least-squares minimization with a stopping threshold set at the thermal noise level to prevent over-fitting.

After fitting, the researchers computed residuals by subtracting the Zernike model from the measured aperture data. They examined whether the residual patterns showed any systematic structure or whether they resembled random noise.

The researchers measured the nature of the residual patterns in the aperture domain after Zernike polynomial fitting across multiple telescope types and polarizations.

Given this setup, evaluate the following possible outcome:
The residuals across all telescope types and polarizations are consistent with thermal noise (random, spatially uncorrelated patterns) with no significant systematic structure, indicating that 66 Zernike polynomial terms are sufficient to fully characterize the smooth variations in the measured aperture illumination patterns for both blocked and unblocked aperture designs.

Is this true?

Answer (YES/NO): NO